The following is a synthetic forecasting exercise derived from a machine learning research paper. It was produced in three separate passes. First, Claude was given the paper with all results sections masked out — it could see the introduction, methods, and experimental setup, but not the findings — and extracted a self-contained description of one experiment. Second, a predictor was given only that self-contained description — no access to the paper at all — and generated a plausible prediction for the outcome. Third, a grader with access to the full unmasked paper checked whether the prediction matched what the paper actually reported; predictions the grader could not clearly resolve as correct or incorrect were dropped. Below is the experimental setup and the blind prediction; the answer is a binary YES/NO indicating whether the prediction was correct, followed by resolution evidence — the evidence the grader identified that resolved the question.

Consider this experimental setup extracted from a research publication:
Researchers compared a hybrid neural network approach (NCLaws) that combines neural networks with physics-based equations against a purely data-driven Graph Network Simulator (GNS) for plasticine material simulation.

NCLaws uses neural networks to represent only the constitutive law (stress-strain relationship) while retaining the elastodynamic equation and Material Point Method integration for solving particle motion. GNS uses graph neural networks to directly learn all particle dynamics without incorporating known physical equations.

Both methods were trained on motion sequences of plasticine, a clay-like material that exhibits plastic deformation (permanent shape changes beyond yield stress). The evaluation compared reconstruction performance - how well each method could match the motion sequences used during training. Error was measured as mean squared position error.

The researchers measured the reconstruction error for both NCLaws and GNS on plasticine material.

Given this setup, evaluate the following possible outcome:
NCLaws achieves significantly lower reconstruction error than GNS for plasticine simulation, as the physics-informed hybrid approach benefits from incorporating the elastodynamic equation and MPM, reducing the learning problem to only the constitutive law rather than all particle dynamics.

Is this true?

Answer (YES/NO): YES